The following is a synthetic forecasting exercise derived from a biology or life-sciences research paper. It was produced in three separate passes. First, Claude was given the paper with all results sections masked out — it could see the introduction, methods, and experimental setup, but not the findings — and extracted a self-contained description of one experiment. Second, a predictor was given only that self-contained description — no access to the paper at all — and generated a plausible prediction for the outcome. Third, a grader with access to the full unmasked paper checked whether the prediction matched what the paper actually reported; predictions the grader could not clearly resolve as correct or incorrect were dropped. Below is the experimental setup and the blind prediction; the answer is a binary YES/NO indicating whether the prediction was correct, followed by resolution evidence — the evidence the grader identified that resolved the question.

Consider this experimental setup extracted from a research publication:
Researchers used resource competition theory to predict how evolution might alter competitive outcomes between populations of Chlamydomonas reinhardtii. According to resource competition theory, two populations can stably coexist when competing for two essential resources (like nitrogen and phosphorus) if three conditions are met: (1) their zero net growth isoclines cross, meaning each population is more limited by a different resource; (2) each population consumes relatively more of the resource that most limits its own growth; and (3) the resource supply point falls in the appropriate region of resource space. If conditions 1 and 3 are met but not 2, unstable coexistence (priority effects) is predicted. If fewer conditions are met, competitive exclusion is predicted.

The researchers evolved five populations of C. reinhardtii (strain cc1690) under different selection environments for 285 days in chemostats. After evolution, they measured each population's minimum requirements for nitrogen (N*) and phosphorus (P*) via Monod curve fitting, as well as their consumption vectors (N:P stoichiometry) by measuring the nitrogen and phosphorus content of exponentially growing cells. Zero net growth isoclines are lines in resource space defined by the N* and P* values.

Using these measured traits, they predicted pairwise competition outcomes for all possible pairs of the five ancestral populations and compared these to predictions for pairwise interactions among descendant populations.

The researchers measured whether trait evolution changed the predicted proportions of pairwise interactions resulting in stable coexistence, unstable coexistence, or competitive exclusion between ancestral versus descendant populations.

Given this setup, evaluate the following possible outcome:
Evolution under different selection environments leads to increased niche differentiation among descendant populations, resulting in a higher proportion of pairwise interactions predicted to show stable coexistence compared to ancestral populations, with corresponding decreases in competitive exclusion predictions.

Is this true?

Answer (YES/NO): NO